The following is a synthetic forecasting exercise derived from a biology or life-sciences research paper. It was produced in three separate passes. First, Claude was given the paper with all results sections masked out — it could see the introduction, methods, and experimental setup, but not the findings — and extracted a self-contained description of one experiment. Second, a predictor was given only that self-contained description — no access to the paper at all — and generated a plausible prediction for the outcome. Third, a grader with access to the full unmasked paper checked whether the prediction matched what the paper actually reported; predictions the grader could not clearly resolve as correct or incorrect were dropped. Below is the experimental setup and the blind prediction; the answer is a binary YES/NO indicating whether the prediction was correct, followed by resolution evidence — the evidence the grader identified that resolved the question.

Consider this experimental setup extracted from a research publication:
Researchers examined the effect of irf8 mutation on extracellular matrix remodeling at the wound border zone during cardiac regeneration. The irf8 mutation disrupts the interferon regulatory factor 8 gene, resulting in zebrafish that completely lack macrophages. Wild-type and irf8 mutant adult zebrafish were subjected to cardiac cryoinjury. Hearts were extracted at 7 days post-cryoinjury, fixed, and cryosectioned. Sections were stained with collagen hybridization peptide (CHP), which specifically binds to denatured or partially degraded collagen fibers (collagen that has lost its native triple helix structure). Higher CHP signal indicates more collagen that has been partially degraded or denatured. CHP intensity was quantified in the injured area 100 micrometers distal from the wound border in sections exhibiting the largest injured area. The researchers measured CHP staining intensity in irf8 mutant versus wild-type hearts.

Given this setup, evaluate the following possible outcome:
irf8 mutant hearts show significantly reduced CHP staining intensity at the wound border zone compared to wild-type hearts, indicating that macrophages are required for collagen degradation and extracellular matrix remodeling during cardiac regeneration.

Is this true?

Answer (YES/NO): YES